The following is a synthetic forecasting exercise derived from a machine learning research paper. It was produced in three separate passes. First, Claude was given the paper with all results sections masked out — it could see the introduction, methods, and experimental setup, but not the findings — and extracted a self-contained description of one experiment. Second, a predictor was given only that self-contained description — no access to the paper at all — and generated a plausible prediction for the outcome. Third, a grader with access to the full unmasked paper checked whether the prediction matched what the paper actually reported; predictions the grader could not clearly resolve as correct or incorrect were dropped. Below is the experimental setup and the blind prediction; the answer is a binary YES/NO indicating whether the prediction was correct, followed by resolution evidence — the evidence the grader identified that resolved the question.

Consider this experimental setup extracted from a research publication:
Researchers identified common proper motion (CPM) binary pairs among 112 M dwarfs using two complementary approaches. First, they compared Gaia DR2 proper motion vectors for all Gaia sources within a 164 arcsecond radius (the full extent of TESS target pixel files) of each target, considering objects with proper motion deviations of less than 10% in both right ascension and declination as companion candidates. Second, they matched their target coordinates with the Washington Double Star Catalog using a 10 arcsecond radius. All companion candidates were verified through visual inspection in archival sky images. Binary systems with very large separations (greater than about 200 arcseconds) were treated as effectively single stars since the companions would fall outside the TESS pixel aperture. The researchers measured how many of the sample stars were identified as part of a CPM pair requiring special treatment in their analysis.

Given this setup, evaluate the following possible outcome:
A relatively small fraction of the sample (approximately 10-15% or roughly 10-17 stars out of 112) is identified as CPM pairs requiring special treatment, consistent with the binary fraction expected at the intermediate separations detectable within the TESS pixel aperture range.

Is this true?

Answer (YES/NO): NO